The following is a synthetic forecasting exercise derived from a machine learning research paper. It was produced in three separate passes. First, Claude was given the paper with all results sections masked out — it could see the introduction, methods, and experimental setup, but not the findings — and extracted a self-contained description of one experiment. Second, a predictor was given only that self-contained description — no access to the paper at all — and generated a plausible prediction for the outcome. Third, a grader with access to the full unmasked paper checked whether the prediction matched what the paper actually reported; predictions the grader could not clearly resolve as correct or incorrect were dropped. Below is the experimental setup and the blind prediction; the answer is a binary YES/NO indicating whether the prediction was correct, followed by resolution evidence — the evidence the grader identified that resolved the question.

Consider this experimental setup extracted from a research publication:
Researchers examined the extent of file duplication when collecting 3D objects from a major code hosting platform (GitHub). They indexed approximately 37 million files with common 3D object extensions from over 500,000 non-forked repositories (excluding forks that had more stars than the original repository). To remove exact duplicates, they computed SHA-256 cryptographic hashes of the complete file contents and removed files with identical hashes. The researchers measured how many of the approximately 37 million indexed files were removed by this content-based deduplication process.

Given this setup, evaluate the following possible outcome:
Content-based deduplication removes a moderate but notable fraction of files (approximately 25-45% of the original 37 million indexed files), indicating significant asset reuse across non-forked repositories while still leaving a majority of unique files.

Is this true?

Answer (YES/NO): NO